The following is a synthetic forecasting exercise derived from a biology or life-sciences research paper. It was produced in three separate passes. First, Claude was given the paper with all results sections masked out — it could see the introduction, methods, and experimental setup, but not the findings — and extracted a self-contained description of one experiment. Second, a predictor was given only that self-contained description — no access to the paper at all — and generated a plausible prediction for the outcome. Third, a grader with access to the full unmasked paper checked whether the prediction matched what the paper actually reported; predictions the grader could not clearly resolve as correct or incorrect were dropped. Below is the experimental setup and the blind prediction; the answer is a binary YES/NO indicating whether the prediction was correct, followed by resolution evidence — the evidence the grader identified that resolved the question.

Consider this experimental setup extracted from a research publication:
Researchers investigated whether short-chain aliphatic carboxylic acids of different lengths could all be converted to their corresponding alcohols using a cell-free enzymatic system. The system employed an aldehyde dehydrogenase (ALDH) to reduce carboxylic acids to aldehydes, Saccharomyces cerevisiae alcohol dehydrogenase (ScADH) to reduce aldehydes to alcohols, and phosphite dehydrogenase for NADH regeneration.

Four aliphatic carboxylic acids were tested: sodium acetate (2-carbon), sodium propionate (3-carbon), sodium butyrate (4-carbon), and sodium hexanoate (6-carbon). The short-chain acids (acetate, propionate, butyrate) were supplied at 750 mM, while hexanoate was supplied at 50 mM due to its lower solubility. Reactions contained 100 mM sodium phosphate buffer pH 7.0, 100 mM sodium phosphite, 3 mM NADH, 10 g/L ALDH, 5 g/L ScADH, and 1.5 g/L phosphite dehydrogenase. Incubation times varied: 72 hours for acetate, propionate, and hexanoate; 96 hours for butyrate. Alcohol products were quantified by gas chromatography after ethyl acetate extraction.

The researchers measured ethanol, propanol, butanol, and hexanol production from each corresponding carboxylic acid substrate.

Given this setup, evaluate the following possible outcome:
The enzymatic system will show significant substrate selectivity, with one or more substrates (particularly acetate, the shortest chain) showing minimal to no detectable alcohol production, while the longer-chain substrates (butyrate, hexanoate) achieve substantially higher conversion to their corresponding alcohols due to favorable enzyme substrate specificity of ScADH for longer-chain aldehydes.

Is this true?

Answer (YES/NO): NO